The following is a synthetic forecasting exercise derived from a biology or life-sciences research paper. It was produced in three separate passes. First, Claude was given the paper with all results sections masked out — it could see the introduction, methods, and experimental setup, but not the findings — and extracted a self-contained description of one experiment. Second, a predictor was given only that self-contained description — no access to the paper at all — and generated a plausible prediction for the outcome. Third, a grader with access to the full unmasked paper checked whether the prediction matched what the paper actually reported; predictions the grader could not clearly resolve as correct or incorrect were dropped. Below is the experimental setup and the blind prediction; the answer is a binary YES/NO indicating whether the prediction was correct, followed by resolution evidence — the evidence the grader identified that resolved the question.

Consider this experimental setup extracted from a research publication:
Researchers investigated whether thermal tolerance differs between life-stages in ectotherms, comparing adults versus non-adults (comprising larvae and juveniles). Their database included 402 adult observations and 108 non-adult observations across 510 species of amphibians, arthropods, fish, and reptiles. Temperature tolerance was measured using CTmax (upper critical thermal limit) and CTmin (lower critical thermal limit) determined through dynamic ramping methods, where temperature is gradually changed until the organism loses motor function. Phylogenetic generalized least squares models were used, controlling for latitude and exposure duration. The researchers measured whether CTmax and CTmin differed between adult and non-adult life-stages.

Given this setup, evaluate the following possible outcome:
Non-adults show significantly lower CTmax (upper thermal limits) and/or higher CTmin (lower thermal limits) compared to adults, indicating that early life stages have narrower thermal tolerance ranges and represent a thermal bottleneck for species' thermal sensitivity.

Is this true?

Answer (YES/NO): NO